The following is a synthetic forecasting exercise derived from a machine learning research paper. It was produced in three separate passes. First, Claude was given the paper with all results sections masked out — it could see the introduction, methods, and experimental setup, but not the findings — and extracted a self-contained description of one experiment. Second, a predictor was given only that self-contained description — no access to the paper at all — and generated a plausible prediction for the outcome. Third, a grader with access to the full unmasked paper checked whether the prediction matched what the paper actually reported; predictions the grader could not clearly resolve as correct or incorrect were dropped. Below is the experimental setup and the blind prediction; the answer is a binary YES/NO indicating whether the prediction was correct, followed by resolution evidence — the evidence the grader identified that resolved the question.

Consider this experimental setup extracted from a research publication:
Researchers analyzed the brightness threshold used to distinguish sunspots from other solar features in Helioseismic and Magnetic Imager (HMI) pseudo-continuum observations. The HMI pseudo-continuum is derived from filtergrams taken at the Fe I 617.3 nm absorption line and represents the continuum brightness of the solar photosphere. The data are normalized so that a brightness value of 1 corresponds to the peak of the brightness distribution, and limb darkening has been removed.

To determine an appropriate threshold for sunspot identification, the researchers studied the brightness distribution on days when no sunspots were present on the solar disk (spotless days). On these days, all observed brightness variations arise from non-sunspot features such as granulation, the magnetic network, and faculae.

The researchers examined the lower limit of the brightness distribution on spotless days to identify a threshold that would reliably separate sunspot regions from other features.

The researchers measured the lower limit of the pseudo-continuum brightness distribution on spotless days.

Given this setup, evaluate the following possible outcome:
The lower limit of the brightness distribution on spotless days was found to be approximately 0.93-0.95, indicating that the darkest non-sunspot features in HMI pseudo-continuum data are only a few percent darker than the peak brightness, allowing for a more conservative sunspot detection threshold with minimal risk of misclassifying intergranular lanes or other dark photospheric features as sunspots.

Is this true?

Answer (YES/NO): YES